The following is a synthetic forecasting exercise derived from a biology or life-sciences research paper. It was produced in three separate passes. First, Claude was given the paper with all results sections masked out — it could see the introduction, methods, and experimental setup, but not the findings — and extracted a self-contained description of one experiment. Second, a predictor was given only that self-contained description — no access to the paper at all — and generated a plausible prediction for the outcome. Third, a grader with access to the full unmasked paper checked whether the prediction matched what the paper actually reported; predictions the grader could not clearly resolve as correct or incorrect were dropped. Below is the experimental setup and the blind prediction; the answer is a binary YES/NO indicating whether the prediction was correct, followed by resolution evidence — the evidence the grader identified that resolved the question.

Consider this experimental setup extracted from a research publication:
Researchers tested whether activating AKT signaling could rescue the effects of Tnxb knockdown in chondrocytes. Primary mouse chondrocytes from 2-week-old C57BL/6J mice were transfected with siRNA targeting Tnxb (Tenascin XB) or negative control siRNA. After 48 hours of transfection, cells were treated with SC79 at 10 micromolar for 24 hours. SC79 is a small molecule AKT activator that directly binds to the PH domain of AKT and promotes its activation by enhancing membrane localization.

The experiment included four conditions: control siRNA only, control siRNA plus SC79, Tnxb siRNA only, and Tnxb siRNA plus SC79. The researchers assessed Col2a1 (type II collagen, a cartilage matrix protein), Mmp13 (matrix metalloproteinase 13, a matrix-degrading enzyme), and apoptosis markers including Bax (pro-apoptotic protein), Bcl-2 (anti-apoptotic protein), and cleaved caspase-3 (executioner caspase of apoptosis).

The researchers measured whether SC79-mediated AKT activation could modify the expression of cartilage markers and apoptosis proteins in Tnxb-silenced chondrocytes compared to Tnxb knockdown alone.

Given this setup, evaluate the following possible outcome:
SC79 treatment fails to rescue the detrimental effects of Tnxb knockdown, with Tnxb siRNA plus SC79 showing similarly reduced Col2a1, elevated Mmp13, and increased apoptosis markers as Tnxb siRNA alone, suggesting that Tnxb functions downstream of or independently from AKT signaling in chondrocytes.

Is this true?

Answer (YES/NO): NO